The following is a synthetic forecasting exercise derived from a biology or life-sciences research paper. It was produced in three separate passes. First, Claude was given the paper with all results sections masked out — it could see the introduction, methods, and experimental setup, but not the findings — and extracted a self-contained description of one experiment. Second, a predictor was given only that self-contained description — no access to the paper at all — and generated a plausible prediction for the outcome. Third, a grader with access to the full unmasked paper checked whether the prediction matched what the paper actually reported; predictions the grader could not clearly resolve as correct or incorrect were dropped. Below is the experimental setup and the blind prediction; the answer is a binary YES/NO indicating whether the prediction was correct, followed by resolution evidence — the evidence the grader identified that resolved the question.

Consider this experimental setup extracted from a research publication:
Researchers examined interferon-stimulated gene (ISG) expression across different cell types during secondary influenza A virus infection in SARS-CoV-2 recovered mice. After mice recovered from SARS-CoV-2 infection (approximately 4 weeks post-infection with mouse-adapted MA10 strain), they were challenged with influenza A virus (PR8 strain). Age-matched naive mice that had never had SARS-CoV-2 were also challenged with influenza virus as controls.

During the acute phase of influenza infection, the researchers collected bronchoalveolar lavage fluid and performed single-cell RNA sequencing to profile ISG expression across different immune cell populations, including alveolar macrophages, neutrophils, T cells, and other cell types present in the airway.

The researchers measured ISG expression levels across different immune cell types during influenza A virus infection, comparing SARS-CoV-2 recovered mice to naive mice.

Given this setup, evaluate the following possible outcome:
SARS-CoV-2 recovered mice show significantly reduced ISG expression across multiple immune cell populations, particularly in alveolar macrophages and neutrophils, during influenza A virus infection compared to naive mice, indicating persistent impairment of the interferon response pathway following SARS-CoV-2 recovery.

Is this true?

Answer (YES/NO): NO